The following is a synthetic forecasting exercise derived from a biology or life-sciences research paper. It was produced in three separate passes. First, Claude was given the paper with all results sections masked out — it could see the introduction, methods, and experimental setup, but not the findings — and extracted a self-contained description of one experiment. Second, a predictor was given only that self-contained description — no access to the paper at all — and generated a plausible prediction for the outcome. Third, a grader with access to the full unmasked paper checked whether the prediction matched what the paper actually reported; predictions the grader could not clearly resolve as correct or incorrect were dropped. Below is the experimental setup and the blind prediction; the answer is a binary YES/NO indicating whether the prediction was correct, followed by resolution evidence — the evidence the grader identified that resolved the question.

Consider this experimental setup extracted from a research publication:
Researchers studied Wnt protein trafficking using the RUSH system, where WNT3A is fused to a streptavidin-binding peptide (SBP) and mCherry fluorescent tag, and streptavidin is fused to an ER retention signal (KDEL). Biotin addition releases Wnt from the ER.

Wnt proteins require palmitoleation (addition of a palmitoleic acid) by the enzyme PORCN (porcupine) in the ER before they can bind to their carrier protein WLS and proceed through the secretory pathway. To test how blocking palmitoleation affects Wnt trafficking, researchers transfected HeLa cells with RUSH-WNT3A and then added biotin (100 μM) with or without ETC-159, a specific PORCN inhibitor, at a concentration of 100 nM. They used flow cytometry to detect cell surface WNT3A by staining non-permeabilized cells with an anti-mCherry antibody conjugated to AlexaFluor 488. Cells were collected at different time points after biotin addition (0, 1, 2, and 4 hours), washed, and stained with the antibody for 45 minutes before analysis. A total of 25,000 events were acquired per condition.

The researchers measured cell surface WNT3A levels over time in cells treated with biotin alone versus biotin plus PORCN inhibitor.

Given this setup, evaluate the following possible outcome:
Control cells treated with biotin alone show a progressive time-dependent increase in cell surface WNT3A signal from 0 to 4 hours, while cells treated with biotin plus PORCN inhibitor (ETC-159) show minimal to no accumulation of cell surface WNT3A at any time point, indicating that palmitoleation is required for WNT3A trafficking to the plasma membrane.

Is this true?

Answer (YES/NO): NO